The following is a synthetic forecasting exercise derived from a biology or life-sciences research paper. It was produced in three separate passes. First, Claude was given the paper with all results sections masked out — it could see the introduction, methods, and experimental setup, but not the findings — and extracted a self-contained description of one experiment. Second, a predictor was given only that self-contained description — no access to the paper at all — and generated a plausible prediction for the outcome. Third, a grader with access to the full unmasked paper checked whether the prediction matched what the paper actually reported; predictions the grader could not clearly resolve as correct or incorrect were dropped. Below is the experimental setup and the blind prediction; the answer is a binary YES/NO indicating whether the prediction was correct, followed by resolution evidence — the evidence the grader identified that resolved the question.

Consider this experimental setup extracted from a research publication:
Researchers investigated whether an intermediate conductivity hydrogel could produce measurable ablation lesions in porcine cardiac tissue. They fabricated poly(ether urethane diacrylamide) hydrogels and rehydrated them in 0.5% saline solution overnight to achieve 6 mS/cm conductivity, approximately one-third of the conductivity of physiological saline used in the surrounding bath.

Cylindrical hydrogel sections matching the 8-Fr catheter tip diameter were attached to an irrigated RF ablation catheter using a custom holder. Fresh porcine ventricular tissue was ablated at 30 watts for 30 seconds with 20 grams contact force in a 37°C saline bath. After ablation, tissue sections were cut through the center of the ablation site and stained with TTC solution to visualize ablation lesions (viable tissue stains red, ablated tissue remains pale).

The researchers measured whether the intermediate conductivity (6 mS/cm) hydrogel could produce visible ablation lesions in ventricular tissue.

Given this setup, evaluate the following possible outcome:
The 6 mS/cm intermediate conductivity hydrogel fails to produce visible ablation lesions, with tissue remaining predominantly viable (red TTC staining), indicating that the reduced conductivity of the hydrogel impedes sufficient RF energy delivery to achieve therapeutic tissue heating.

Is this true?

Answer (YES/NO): NO